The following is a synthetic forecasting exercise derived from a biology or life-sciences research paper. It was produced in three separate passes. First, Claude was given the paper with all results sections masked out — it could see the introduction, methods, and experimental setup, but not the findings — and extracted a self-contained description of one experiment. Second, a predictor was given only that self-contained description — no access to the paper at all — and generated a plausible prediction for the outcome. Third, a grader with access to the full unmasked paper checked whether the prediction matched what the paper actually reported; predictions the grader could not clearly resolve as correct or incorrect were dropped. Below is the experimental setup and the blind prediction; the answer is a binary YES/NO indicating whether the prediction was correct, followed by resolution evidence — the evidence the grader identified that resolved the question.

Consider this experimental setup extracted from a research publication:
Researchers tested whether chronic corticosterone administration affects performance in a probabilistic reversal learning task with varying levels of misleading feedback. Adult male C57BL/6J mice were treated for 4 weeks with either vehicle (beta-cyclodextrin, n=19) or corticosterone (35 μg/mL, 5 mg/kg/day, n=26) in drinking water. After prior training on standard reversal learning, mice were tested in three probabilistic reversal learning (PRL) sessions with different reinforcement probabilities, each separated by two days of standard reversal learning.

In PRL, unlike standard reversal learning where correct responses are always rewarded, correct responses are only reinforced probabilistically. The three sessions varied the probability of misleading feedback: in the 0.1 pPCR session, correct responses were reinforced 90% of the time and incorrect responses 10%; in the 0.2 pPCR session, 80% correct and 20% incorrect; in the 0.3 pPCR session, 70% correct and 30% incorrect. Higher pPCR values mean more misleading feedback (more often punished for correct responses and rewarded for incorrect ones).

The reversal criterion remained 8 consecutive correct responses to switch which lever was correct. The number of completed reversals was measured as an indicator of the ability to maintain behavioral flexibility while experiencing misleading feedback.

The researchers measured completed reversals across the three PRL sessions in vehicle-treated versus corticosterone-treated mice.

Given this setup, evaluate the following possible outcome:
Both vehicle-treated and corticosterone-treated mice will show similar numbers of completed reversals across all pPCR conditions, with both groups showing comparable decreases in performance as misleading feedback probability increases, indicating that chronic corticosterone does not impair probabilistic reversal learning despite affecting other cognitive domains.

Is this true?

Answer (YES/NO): NO